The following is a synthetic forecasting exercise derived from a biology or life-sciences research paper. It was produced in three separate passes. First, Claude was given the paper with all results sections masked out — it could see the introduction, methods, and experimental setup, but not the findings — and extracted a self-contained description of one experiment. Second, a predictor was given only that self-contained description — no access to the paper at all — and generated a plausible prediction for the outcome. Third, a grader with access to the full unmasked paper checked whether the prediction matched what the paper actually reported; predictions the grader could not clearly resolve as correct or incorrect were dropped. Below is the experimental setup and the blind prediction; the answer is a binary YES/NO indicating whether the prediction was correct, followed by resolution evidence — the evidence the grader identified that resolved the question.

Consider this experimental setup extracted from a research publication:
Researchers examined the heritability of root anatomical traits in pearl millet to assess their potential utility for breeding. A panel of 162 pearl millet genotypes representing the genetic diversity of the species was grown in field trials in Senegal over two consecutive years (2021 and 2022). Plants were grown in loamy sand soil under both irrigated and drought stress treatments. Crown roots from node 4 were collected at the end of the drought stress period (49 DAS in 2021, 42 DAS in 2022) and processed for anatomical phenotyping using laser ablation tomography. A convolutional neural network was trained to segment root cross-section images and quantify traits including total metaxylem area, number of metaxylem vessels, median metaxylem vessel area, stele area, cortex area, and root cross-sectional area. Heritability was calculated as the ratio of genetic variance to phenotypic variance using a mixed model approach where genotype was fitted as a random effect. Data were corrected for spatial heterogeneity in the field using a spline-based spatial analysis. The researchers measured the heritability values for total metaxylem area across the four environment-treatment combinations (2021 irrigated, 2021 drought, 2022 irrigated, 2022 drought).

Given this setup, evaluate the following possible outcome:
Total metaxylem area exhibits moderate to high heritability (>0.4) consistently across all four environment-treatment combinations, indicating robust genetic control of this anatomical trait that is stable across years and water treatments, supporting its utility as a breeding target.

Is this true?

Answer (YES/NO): NO